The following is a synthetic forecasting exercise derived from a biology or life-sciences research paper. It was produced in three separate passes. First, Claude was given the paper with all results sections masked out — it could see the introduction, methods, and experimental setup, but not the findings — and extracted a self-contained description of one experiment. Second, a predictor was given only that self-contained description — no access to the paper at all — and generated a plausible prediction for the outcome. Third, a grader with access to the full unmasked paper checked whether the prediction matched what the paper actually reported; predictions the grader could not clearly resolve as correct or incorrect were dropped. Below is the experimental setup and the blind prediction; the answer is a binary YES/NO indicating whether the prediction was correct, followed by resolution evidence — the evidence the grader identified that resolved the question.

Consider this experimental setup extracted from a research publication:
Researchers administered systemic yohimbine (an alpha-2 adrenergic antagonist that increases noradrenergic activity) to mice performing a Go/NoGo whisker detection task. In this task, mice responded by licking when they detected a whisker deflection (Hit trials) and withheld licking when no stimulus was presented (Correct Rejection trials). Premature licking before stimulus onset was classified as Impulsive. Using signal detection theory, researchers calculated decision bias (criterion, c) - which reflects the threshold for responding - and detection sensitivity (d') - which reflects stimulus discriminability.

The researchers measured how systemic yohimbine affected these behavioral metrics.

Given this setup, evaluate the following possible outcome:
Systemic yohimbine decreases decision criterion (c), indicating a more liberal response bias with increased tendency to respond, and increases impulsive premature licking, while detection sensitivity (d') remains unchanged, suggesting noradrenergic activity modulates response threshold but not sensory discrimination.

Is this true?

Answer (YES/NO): NO